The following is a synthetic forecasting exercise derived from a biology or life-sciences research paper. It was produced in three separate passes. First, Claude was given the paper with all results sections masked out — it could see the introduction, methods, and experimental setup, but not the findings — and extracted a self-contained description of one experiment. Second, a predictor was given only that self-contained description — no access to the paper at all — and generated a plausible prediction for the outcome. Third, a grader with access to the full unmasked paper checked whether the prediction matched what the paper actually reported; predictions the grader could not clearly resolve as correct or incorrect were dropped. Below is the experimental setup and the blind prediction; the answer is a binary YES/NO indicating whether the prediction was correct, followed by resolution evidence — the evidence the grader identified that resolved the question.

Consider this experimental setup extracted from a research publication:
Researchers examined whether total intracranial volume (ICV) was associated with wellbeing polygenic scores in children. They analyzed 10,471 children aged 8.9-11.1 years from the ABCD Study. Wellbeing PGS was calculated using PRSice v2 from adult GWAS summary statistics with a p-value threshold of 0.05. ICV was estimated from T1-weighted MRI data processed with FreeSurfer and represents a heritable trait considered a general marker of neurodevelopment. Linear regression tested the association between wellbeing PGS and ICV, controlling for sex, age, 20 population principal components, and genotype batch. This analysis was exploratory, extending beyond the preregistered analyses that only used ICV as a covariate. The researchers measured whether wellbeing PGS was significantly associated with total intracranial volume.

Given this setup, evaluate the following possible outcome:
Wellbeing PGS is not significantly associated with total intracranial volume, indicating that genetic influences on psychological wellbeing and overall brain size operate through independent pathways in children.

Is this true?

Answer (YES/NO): NO